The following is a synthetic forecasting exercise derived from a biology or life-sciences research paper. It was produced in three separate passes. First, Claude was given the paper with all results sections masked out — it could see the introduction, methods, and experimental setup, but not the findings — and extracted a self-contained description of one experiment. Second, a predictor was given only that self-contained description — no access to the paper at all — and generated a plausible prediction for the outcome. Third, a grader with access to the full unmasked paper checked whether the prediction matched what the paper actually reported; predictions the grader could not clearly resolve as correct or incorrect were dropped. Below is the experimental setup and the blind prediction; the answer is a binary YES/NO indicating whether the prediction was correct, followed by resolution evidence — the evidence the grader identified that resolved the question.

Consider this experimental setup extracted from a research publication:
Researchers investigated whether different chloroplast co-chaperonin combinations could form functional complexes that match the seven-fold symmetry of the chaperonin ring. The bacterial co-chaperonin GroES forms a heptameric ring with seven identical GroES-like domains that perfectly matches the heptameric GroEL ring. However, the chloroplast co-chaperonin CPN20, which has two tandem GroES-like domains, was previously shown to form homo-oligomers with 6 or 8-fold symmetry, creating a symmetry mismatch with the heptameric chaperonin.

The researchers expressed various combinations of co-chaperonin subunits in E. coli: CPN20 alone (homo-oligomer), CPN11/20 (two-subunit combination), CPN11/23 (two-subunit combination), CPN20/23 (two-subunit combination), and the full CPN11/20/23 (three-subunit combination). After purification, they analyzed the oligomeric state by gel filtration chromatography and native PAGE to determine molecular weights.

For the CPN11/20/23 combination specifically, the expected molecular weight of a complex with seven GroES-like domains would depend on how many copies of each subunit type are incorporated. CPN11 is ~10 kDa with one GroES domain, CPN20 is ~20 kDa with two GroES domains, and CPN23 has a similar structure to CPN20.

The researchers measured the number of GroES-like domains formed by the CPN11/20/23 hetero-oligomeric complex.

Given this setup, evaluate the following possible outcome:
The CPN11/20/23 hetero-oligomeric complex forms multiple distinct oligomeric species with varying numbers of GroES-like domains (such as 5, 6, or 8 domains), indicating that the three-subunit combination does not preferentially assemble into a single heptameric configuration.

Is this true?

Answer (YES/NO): NO